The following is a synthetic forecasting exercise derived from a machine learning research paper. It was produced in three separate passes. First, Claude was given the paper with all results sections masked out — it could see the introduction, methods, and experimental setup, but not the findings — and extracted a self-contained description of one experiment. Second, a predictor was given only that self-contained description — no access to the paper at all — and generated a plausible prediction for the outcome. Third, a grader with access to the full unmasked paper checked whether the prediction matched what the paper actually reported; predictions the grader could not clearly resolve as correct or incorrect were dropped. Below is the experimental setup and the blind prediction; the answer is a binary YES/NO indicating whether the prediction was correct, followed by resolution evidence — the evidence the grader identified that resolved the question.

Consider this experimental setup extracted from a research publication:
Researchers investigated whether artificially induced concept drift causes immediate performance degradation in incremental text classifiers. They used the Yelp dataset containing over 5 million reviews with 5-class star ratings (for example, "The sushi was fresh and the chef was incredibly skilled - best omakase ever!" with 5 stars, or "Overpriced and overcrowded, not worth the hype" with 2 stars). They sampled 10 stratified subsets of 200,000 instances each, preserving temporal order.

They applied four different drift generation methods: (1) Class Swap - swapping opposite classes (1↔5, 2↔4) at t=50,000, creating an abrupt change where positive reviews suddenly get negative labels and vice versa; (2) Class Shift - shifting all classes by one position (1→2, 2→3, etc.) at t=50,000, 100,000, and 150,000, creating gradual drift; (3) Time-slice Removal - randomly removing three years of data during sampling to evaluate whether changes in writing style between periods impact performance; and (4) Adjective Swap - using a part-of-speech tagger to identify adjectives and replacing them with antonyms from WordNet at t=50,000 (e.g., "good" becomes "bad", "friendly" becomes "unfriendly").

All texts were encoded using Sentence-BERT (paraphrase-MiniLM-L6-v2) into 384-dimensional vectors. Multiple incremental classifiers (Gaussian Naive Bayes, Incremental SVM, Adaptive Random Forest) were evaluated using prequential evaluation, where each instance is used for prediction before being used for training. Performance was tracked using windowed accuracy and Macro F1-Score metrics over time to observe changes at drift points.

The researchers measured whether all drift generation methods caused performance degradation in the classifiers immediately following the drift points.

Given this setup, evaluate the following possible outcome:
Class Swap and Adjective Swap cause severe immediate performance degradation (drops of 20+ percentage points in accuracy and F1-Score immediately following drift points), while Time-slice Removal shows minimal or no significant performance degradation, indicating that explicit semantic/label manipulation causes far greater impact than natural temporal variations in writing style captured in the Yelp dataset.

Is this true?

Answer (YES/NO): NO